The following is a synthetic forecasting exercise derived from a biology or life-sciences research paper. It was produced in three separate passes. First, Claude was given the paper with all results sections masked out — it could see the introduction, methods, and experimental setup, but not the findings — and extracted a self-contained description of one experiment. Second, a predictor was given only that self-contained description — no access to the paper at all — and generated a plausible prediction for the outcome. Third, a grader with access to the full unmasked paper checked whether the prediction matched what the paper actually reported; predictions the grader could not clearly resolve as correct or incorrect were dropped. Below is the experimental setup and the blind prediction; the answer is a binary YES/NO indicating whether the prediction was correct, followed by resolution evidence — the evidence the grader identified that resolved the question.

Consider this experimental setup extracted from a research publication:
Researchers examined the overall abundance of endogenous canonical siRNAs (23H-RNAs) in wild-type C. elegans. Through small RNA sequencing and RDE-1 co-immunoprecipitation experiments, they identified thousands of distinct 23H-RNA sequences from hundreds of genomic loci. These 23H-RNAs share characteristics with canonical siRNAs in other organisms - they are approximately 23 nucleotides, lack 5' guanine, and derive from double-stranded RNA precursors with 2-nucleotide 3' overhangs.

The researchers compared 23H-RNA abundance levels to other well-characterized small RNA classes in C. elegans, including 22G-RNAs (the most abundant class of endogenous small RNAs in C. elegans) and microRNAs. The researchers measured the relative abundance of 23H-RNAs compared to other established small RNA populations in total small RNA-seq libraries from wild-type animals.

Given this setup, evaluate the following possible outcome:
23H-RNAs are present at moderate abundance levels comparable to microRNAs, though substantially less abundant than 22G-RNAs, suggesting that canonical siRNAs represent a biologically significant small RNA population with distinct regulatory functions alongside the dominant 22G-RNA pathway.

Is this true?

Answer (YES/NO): NO